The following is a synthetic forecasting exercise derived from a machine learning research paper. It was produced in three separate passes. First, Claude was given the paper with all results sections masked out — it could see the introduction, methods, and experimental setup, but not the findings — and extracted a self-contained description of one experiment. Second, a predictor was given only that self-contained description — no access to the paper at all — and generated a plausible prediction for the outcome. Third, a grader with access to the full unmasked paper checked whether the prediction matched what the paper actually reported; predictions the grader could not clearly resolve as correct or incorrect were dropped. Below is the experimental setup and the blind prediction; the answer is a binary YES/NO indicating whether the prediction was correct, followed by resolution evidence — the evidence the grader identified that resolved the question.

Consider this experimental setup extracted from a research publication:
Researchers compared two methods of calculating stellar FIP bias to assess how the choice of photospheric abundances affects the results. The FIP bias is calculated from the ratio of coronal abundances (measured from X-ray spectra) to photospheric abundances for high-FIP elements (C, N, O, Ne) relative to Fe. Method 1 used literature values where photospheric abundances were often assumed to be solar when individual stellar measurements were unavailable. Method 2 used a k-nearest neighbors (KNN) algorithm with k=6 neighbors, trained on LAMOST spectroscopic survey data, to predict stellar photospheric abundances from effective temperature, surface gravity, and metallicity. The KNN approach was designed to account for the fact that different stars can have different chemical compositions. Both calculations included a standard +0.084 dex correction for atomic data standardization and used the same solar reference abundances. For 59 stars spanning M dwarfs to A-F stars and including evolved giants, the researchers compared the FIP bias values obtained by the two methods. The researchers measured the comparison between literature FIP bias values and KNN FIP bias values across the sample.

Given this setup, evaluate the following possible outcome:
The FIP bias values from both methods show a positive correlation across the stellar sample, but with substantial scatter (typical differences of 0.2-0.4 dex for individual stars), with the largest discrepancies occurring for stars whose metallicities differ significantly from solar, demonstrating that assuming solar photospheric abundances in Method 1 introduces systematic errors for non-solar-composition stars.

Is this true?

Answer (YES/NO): NO